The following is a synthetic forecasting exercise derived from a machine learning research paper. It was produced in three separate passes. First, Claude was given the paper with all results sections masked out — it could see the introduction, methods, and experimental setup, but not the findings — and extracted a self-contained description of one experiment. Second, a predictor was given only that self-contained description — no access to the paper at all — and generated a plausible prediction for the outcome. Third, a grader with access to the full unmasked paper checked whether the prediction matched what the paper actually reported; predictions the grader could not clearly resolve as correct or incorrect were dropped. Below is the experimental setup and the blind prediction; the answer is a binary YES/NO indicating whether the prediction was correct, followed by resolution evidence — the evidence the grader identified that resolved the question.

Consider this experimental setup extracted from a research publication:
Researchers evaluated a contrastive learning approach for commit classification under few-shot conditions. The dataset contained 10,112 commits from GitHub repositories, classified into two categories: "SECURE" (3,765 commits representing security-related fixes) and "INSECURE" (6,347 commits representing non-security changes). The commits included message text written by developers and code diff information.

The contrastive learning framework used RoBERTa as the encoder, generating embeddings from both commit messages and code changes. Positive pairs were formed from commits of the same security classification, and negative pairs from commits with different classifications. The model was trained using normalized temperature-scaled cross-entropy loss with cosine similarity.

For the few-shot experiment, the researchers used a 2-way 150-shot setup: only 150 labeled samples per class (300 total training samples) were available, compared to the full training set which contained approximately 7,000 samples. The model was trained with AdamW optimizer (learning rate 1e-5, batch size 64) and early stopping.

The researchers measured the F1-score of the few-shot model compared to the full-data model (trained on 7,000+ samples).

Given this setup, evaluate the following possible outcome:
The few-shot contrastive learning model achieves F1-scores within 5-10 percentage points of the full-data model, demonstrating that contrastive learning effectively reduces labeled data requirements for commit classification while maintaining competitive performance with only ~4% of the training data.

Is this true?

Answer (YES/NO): NO